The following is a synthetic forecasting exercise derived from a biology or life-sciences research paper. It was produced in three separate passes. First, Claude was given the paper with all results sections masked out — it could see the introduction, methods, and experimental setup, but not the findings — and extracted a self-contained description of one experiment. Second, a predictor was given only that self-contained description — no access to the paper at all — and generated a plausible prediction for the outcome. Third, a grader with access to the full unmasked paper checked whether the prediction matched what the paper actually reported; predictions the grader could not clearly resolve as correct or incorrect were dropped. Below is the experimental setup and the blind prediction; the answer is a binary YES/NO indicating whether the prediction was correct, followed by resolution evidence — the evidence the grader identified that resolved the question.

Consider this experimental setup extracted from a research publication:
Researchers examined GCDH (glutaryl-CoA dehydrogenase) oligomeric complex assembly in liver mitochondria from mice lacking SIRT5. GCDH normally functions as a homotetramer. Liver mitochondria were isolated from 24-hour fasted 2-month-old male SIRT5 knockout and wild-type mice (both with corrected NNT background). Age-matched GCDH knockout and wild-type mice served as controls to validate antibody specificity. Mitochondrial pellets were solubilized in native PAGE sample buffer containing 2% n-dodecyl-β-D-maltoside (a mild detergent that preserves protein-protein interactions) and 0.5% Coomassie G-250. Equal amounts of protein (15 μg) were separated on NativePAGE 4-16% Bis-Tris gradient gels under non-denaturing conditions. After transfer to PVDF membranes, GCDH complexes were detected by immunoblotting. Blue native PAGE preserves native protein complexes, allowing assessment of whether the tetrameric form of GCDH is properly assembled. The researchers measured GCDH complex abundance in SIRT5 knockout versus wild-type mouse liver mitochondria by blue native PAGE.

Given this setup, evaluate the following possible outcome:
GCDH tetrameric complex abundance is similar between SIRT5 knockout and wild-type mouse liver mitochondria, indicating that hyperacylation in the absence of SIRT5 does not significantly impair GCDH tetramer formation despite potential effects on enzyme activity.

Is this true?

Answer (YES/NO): YES